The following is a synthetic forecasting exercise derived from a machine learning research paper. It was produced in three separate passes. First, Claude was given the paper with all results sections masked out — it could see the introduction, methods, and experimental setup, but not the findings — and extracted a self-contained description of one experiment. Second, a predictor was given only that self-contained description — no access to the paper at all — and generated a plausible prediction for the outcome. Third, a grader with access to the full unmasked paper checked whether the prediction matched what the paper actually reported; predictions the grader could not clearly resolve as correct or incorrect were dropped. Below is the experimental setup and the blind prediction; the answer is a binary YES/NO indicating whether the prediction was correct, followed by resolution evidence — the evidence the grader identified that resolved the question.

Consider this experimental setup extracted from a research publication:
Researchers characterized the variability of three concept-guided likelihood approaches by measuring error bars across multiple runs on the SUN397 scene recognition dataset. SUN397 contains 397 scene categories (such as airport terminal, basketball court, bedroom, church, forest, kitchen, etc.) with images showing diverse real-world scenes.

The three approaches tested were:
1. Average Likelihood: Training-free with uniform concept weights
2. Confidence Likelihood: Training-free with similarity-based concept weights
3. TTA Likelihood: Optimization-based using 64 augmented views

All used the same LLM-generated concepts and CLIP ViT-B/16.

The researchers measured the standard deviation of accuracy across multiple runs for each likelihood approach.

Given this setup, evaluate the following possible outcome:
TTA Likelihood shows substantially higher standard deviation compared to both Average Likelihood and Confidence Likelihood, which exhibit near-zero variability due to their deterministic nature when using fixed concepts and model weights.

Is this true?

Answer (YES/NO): NO